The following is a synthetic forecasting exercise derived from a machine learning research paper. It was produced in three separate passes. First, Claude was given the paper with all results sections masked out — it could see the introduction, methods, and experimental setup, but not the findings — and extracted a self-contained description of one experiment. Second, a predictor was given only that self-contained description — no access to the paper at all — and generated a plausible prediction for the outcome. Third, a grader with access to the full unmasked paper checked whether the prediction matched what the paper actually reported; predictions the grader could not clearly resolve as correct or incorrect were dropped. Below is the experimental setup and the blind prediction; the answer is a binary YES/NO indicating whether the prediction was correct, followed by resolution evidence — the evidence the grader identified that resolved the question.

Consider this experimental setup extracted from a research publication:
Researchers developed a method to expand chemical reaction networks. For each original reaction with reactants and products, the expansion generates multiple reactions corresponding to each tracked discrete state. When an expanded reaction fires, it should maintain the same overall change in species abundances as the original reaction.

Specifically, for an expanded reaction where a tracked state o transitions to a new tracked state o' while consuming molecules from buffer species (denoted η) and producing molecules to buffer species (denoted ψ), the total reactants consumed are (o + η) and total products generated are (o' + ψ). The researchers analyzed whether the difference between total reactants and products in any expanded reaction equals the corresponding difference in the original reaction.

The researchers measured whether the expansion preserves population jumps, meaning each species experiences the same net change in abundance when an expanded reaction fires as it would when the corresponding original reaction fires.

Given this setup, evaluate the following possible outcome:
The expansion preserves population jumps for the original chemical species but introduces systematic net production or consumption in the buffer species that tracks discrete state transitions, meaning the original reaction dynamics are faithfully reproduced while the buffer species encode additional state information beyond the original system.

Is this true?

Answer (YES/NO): NO